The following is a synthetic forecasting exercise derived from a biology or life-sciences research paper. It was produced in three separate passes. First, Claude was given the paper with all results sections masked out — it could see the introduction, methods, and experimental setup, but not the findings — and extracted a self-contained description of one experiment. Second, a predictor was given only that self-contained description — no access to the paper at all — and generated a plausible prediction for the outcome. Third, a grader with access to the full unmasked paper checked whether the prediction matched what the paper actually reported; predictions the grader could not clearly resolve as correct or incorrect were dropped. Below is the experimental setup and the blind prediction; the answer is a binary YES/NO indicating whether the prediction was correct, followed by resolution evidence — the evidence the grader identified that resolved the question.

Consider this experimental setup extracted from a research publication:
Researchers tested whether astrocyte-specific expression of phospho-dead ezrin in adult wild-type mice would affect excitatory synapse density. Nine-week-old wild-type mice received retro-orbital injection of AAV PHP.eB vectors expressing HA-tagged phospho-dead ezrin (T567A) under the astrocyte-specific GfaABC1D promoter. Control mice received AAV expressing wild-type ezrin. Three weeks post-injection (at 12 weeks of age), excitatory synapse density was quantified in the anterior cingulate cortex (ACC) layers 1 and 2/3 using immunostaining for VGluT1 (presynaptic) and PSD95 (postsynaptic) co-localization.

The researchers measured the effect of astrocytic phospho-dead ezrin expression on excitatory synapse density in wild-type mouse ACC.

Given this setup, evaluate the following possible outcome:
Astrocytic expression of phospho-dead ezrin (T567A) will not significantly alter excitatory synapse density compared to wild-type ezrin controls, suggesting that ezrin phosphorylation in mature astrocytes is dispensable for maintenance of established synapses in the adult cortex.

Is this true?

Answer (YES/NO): NO